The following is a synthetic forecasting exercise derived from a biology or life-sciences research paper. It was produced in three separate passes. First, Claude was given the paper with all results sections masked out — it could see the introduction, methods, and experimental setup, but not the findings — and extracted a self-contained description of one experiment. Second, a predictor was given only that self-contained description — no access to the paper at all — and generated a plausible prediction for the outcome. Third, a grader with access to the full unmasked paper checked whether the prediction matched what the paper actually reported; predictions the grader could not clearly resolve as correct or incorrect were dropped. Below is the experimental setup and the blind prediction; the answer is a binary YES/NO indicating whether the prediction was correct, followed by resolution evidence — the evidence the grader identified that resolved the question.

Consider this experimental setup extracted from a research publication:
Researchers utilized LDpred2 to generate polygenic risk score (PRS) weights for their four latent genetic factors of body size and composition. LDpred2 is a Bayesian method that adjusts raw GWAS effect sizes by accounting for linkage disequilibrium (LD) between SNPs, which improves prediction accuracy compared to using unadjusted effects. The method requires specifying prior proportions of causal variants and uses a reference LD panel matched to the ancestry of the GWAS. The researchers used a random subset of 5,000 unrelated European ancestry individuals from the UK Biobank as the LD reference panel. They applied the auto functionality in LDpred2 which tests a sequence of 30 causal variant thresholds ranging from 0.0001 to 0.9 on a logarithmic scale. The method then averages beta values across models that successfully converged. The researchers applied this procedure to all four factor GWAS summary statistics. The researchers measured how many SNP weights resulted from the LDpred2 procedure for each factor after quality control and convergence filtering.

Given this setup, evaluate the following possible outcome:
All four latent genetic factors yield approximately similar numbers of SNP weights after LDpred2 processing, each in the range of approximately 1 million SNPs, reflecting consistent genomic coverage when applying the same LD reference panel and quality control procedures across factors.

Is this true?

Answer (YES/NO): NO